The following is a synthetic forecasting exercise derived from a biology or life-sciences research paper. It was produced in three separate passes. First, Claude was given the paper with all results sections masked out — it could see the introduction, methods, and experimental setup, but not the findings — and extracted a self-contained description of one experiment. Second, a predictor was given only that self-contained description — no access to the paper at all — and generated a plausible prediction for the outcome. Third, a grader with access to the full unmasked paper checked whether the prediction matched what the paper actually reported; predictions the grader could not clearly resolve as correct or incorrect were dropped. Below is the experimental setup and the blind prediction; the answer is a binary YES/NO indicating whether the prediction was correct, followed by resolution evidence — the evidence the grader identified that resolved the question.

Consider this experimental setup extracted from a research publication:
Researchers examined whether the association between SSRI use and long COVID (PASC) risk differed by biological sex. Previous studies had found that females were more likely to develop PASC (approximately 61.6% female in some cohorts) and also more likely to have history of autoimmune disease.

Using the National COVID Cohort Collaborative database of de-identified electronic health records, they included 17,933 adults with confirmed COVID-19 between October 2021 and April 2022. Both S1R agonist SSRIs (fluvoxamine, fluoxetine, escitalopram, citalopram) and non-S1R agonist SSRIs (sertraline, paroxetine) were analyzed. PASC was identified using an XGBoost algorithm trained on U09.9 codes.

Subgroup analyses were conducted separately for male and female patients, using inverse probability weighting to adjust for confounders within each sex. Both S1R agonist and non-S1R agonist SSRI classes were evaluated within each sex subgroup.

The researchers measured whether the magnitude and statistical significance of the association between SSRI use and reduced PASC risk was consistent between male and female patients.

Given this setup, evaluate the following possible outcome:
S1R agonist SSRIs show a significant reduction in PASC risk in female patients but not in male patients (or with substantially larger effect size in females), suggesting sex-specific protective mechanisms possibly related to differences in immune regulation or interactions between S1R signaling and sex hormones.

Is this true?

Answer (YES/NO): NO